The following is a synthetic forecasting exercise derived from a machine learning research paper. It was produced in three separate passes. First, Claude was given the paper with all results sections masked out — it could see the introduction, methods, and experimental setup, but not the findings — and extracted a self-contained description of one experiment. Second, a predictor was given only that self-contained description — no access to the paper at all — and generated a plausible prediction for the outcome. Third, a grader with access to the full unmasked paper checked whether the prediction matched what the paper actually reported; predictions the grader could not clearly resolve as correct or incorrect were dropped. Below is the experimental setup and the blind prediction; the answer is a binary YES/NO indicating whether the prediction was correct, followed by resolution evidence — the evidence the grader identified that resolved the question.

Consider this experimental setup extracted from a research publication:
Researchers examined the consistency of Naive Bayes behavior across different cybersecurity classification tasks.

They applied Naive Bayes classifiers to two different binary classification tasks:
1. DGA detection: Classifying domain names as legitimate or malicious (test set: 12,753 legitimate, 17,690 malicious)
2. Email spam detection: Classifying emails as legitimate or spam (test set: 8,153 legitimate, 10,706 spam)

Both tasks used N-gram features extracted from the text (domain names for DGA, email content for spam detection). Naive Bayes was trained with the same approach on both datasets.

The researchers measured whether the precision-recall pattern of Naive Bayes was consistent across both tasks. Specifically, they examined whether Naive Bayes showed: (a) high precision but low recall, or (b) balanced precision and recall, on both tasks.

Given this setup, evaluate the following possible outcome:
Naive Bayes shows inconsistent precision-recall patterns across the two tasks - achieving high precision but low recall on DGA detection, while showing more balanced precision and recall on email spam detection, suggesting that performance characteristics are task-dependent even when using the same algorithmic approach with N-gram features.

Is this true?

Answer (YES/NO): NO